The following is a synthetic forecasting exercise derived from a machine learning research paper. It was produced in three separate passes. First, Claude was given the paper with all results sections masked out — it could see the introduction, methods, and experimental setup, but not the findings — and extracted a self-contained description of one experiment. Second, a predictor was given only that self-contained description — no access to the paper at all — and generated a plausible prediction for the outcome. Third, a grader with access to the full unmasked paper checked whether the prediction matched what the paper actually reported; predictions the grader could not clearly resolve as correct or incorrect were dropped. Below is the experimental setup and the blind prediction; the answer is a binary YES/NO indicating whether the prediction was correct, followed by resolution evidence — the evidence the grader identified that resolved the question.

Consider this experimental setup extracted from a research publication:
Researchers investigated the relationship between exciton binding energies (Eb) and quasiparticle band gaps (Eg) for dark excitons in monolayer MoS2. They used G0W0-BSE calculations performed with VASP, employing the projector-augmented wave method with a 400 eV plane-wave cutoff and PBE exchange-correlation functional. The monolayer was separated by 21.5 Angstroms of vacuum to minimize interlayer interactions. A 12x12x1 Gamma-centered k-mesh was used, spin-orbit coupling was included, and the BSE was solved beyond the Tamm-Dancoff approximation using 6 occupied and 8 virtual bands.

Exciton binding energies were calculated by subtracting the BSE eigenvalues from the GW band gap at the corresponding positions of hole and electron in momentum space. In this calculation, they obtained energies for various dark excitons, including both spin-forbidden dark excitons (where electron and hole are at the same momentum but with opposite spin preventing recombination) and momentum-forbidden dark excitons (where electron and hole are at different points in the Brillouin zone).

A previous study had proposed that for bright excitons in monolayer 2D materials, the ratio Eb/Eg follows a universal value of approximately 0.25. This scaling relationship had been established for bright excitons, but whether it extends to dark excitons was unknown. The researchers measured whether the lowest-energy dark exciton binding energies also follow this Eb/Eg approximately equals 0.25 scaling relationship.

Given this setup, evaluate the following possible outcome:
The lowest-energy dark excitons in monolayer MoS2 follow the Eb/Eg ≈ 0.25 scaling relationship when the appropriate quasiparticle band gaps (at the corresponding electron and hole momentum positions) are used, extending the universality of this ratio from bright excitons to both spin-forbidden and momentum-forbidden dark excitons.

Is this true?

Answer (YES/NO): YES